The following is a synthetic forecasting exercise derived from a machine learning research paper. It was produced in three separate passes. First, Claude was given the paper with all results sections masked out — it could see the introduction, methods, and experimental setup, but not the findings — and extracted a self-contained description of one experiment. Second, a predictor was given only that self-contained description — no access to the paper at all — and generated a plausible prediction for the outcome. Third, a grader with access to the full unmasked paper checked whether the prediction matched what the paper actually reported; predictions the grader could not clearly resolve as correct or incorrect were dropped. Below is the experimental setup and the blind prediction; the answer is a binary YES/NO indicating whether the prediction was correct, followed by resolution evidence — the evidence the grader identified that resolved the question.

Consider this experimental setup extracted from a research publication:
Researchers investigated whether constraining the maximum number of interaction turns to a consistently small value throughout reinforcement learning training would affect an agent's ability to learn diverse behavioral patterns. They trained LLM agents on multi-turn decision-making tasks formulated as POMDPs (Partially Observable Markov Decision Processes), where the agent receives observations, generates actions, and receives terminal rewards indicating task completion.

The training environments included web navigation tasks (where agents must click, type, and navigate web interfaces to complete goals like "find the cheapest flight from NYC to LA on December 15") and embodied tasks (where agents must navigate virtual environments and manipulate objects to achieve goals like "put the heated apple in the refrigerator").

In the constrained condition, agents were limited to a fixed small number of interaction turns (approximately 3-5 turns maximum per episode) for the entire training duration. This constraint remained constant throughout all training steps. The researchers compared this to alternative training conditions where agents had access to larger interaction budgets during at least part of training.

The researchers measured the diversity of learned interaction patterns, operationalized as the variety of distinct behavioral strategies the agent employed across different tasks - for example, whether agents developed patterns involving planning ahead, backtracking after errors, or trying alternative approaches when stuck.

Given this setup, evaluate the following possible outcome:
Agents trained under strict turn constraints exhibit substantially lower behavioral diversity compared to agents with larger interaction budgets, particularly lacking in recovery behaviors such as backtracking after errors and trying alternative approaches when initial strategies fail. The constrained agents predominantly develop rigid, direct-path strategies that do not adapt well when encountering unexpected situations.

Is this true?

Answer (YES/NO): NO